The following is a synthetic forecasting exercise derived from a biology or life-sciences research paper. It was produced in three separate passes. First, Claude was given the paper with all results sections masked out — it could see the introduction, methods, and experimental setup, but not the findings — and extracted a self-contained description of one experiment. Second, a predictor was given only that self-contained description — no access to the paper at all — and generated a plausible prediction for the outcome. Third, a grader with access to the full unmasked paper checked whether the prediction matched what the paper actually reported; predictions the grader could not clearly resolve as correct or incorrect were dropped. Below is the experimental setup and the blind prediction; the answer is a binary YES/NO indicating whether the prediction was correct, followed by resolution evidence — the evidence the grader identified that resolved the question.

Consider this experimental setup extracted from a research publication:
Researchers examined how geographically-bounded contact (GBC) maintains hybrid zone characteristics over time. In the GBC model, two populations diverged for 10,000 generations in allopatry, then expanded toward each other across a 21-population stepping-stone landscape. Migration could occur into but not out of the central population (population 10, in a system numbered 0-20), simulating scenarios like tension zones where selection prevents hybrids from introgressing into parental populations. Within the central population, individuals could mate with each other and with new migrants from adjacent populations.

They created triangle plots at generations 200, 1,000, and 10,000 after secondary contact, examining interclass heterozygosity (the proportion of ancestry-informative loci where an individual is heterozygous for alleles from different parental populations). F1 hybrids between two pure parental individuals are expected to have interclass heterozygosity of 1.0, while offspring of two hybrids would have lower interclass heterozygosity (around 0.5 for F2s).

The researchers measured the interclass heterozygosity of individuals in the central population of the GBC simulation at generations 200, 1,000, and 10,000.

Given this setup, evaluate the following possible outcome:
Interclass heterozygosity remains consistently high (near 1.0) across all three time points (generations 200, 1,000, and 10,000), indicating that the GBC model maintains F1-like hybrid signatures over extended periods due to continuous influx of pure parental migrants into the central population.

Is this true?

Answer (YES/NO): NO